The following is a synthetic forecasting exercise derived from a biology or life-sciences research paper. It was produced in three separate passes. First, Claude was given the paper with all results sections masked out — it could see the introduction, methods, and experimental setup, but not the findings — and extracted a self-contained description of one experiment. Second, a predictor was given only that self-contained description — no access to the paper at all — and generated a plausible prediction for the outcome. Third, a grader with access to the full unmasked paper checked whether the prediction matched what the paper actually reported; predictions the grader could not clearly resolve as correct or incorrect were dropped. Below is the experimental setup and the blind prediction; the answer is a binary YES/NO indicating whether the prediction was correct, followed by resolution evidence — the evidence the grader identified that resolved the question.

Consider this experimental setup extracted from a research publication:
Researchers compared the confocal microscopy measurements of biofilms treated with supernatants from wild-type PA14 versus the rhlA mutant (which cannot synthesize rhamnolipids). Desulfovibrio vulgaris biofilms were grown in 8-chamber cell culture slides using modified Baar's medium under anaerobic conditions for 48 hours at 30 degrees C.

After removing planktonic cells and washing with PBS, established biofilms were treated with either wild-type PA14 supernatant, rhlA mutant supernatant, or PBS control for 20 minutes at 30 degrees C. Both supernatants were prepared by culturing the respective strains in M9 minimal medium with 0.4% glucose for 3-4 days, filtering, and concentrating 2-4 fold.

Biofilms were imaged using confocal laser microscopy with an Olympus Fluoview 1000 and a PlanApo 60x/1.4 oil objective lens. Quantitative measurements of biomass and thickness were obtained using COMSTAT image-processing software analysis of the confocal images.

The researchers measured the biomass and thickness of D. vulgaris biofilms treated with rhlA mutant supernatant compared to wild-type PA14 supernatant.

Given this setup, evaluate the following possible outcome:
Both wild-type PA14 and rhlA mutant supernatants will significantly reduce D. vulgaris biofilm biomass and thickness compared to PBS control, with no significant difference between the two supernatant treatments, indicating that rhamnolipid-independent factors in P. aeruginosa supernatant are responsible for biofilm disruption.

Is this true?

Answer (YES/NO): NO